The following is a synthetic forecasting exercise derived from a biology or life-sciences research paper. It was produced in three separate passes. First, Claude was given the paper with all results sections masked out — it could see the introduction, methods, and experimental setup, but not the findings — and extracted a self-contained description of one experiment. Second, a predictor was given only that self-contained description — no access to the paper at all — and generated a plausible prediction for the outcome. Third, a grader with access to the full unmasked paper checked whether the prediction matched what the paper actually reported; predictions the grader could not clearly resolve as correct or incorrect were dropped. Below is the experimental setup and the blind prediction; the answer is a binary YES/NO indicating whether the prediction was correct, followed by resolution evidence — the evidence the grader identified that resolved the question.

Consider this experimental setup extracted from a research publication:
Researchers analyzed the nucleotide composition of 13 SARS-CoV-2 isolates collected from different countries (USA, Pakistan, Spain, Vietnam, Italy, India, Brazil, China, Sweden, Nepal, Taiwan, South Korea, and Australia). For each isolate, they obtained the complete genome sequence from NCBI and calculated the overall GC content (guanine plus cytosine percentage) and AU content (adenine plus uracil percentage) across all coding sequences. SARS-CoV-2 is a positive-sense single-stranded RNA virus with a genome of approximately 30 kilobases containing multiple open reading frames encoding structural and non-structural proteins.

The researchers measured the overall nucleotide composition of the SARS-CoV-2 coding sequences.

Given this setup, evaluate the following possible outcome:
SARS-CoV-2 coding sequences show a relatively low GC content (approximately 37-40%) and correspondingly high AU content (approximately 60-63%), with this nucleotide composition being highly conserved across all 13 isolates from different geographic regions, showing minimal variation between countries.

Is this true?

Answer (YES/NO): YES